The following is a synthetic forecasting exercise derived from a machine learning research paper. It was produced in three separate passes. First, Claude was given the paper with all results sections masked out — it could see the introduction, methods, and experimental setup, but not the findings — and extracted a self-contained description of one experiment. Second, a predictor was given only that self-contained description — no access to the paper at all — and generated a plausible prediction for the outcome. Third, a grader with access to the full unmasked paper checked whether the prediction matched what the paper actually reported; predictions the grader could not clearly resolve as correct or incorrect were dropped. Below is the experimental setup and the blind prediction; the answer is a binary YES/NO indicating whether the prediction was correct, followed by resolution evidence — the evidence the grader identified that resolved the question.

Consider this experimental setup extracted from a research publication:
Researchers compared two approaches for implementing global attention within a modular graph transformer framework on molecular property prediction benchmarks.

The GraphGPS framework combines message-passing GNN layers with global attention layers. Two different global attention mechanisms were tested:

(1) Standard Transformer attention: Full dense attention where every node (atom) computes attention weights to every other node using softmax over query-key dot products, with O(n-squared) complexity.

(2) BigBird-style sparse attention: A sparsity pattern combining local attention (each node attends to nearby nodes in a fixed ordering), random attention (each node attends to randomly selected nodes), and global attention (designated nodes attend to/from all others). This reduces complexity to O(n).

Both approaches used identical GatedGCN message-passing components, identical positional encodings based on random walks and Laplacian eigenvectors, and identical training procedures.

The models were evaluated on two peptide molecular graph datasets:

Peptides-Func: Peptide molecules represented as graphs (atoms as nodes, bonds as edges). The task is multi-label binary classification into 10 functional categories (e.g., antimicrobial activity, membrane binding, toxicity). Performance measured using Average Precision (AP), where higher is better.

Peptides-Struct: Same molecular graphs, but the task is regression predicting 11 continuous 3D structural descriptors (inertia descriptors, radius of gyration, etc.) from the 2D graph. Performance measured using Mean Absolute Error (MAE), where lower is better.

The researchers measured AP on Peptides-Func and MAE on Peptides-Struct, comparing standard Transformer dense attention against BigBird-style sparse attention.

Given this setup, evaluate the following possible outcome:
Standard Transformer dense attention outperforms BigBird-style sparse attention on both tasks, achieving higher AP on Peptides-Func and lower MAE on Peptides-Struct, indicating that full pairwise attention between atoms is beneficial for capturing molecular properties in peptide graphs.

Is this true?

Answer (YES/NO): YES